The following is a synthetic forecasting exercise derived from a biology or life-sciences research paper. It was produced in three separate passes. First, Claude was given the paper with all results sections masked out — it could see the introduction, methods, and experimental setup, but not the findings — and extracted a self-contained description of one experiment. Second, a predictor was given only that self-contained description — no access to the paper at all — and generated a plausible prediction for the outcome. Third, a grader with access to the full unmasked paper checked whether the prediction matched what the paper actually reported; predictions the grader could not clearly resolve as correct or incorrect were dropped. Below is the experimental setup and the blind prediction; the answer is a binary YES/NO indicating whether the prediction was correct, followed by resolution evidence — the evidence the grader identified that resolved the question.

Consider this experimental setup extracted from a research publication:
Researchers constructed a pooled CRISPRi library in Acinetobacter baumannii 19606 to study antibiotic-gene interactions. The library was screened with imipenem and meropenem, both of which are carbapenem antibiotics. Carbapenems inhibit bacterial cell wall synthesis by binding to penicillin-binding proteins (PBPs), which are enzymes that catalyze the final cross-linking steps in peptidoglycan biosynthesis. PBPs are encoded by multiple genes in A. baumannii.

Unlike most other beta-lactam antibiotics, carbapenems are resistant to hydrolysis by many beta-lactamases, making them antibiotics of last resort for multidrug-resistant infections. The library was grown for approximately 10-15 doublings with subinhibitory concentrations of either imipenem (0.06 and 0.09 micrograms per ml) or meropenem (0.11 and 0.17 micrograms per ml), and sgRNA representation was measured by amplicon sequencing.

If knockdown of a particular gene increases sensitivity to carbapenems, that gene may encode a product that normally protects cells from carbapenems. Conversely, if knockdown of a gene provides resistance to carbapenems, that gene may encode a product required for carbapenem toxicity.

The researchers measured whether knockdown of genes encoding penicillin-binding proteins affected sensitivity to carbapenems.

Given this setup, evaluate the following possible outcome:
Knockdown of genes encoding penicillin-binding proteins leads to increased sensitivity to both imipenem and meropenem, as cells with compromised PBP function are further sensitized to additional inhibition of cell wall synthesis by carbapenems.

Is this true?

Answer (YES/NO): YES